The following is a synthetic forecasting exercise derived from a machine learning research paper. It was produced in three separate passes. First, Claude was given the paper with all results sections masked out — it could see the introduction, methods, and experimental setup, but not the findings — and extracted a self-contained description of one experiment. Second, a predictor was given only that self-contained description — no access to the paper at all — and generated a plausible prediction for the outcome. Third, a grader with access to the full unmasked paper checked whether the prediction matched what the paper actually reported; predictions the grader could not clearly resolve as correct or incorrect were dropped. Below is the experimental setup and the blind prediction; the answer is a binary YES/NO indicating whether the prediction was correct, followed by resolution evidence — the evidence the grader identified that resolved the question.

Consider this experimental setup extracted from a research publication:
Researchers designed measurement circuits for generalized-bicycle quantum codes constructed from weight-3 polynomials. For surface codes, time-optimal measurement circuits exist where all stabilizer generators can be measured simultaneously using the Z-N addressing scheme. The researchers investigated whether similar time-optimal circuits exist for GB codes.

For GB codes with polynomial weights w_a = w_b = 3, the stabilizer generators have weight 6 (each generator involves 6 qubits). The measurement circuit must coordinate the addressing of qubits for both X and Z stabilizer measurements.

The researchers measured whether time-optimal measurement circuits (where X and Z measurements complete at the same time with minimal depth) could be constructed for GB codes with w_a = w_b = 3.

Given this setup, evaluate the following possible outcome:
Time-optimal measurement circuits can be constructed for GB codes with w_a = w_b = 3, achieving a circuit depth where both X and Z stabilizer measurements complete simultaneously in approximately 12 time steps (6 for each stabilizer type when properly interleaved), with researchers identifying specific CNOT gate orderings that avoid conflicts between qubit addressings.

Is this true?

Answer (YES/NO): NO